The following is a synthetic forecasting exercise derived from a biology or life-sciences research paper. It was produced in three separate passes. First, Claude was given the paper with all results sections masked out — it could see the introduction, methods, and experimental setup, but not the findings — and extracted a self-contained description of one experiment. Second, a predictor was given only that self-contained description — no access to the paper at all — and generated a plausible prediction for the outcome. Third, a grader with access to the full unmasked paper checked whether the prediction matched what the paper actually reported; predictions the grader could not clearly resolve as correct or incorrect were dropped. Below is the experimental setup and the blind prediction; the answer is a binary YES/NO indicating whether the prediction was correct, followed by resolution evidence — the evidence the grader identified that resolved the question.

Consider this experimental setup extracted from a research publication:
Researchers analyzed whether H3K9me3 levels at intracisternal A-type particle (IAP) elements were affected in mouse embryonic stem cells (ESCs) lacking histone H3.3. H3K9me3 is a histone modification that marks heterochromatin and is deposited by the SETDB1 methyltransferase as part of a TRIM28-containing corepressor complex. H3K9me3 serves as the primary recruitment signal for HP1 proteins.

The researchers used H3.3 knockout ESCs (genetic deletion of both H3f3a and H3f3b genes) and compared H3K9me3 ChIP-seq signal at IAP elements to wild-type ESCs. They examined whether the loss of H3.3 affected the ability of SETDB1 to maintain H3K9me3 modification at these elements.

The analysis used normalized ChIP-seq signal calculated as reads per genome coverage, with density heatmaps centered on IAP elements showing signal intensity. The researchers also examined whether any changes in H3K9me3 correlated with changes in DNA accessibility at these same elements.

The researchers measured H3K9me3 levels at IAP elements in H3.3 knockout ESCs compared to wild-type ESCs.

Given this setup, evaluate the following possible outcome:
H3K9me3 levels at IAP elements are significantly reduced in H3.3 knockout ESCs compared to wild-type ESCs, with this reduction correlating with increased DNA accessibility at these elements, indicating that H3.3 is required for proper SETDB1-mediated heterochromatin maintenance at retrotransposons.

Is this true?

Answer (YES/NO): NO